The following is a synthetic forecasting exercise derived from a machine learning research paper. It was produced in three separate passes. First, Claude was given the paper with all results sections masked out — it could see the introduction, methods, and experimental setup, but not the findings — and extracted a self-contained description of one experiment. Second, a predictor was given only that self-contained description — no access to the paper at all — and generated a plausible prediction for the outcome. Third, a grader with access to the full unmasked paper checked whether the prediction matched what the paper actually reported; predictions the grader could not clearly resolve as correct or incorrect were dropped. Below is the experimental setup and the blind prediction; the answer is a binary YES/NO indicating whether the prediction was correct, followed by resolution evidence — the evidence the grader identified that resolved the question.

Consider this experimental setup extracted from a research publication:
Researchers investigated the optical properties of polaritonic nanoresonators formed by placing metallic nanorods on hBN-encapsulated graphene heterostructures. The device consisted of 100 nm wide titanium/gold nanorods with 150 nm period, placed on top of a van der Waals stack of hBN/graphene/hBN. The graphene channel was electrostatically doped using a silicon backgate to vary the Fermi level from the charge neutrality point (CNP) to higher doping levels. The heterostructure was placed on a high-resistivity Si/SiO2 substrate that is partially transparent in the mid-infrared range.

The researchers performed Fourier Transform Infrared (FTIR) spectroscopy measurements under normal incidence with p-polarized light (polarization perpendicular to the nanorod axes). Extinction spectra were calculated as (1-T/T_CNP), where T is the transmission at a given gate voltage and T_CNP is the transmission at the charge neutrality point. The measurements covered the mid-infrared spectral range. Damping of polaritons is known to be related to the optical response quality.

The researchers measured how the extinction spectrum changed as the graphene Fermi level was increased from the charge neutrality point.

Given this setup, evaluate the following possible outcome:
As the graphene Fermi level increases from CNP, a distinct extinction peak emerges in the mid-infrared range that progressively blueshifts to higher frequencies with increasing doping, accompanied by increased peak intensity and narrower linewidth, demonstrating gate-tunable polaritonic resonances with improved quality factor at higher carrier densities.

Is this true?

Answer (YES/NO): NO